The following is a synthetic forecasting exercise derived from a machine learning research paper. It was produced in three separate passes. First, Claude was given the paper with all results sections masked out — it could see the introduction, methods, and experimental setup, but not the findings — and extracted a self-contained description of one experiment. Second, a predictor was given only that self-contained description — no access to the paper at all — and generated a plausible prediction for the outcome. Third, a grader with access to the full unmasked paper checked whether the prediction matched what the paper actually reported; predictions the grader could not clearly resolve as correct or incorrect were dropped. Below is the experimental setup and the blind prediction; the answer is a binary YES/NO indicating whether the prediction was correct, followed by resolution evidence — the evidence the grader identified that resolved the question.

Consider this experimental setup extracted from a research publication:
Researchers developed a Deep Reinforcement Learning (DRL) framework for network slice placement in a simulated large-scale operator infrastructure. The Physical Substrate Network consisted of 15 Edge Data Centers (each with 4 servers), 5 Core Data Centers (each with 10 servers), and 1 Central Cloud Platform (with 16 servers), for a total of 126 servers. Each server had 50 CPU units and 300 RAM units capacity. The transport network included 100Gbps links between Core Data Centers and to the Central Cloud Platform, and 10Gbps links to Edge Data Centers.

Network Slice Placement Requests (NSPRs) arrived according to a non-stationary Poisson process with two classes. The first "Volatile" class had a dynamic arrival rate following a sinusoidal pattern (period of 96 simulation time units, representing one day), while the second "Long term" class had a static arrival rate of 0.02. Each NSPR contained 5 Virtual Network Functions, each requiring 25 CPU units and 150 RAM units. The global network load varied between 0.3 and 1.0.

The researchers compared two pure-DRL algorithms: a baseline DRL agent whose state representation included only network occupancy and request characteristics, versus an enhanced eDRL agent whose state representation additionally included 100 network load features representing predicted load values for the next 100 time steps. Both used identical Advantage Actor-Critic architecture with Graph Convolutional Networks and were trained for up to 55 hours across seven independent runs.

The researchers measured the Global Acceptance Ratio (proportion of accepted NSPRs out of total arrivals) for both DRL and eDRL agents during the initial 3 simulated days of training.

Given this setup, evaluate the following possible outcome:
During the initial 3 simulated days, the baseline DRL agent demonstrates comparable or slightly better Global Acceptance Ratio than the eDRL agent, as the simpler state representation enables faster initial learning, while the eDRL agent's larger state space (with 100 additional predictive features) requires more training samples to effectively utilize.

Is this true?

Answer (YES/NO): YES